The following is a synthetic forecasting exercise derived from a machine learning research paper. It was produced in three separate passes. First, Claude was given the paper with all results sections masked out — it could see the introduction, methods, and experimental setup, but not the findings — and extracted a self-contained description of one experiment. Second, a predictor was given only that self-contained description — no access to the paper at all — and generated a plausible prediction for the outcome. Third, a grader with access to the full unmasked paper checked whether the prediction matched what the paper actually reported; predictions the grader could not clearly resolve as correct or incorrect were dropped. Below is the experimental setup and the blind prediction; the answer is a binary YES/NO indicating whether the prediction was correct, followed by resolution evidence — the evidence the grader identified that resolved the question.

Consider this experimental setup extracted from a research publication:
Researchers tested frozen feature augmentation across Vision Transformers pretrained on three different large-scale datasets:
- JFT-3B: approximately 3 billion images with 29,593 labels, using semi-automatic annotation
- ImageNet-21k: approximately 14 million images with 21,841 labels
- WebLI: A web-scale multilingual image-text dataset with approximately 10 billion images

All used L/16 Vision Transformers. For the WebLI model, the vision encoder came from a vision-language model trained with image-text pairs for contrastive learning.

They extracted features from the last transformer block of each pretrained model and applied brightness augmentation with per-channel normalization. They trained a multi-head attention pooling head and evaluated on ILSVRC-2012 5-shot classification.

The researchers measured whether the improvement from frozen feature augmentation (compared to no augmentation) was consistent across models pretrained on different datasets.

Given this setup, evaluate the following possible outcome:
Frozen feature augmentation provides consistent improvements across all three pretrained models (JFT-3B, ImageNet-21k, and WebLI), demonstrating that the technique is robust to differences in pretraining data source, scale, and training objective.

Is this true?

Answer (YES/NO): YES